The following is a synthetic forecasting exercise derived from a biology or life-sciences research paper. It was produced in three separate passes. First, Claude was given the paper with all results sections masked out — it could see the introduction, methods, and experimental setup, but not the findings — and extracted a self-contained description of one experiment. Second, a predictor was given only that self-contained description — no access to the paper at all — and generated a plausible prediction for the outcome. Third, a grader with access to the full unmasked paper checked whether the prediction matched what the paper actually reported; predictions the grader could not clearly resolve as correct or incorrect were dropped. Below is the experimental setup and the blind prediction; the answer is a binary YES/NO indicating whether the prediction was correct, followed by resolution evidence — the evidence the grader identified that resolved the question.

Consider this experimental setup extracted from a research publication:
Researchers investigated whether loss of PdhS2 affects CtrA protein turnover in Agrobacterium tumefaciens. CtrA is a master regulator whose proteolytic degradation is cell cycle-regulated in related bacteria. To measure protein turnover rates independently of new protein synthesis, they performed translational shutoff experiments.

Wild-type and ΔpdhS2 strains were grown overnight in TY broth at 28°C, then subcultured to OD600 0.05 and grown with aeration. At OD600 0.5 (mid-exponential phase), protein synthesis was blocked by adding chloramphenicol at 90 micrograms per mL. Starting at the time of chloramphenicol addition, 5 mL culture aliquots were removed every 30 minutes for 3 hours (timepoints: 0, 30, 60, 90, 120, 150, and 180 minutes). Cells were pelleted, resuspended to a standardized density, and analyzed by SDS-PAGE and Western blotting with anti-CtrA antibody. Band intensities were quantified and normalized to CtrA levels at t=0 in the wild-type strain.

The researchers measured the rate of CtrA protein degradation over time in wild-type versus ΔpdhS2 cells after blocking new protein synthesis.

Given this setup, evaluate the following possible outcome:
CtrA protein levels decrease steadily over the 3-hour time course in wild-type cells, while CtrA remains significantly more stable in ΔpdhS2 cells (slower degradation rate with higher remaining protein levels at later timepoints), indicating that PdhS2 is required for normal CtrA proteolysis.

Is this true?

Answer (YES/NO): NO